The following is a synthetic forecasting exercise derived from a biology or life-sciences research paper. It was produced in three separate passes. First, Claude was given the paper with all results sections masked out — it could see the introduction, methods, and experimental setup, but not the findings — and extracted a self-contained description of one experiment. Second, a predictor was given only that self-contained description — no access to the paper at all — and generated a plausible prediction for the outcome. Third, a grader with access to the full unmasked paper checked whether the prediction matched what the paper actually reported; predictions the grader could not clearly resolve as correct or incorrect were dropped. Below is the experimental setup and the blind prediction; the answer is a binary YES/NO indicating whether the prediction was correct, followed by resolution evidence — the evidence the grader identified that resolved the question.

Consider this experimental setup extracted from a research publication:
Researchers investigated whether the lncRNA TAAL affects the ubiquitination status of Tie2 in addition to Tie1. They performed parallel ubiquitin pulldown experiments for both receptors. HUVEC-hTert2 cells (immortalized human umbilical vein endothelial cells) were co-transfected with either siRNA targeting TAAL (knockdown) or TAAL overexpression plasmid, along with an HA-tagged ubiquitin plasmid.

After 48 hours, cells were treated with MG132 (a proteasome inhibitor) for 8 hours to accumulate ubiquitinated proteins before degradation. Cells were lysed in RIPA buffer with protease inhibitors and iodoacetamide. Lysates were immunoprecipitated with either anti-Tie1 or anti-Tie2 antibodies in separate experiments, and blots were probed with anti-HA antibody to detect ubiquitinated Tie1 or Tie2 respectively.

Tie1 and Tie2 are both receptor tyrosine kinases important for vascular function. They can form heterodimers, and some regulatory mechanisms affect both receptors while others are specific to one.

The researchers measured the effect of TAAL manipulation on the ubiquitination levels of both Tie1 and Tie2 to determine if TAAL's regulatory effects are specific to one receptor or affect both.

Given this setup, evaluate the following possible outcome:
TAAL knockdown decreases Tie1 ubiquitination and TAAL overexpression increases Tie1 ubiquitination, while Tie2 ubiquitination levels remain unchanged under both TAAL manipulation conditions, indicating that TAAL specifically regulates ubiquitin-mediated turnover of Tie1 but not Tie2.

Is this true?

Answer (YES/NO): NO